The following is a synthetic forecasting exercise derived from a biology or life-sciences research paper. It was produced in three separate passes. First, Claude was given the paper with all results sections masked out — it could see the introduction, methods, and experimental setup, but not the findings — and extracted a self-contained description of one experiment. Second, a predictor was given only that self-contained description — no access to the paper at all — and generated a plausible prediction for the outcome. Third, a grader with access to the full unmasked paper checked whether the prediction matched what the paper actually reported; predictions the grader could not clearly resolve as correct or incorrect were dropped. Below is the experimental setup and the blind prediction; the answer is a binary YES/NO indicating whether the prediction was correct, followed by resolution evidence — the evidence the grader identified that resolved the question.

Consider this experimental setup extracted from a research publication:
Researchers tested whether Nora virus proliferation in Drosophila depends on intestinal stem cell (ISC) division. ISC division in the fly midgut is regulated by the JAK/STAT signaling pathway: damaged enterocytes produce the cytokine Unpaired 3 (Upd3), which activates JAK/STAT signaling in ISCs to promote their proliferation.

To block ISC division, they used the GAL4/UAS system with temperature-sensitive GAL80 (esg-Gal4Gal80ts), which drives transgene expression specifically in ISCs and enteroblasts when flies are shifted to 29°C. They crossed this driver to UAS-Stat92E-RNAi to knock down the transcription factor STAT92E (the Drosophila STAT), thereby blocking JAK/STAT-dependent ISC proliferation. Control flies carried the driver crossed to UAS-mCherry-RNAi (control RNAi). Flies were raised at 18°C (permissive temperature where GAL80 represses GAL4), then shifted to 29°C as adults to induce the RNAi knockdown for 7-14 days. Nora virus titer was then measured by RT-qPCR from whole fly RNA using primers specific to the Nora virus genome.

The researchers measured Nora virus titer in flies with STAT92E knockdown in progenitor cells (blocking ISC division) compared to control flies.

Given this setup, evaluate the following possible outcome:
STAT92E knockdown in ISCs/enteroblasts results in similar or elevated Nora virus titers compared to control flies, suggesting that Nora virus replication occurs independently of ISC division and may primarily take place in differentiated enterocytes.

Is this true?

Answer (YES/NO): NO